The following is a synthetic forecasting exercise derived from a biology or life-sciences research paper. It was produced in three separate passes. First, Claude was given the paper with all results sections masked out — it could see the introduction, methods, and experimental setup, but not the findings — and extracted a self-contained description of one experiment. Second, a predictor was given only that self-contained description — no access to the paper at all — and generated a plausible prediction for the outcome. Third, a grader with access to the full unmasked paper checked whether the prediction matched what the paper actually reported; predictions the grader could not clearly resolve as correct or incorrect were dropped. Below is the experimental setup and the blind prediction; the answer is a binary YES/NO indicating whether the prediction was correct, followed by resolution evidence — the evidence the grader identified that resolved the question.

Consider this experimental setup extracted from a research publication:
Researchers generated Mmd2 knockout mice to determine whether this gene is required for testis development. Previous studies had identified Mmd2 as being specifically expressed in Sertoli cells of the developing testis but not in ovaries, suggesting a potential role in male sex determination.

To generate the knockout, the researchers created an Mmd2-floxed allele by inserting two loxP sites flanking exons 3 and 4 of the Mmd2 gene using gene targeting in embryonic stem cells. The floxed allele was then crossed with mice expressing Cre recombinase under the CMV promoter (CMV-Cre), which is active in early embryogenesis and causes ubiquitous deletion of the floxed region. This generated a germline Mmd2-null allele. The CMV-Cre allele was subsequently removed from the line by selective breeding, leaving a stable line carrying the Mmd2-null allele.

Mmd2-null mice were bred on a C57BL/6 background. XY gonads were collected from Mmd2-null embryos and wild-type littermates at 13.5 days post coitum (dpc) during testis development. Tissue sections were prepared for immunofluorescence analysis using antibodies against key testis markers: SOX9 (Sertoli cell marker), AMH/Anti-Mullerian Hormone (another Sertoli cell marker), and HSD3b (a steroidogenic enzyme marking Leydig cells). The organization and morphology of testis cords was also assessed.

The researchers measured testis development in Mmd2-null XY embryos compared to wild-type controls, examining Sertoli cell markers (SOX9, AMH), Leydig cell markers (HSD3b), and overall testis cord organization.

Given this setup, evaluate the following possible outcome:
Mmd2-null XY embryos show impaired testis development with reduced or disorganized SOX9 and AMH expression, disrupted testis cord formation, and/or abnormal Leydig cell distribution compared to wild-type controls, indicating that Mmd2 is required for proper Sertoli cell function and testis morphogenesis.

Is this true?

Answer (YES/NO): NO